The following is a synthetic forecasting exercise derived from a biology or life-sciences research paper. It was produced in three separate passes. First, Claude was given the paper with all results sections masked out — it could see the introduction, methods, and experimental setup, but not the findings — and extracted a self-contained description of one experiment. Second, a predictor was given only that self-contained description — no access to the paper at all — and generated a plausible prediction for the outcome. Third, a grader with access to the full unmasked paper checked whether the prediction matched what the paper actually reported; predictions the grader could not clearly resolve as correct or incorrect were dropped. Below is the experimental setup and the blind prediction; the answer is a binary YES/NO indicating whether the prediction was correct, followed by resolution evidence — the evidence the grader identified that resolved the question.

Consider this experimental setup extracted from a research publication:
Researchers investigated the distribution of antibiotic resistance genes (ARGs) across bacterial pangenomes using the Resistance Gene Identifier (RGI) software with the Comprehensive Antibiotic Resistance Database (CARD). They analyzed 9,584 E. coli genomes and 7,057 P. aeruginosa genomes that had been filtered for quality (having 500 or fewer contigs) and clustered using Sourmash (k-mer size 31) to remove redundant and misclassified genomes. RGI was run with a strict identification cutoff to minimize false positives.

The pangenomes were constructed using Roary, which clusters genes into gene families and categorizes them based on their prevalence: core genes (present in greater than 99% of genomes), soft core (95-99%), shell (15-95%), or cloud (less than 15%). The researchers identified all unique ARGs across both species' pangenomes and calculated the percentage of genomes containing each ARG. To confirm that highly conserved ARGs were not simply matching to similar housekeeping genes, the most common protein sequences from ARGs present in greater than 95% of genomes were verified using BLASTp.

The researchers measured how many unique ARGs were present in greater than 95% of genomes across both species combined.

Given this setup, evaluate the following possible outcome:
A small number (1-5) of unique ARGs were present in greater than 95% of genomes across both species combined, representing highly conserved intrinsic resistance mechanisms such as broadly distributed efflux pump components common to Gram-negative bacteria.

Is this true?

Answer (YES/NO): NO